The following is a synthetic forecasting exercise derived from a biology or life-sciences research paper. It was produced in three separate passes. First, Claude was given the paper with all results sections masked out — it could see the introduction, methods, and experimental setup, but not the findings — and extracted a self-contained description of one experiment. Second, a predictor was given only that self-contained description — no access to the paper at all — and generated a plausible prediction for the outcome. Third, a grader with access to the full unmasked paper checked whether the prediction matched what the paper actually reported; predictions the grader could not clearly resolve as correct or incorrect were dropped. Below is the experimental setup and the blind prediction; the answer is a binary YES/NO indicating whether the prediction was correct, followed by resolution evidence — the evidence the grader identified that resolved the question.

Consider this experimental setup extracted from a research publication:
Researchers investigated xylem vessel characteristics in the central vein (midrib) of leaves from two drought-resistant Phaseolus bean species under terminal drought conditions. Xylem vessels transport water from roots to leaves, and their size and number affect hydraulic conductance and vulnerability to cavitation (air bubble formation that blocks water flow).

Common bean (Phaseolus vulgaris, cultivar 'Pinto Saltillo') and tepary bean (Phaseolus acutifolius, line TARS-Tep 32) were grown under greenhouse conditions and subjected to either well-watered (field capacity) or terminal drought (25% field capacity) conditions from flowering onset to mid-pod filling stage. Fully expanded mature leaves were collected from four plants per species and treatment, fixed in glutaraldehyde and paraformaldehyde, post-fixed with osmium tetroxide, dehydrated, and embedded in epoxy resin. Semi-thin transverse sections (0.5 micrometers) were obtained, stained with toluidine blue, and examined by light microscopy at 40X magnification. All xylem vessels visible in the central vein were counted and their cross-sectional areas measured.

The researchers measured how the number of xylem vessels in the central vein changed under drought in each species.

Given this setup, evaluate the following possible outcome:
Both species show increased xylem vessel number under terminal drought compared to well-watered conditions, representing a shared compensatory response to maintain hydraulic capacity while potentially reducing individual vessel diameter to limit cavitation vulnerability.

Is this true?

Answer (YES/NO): NO